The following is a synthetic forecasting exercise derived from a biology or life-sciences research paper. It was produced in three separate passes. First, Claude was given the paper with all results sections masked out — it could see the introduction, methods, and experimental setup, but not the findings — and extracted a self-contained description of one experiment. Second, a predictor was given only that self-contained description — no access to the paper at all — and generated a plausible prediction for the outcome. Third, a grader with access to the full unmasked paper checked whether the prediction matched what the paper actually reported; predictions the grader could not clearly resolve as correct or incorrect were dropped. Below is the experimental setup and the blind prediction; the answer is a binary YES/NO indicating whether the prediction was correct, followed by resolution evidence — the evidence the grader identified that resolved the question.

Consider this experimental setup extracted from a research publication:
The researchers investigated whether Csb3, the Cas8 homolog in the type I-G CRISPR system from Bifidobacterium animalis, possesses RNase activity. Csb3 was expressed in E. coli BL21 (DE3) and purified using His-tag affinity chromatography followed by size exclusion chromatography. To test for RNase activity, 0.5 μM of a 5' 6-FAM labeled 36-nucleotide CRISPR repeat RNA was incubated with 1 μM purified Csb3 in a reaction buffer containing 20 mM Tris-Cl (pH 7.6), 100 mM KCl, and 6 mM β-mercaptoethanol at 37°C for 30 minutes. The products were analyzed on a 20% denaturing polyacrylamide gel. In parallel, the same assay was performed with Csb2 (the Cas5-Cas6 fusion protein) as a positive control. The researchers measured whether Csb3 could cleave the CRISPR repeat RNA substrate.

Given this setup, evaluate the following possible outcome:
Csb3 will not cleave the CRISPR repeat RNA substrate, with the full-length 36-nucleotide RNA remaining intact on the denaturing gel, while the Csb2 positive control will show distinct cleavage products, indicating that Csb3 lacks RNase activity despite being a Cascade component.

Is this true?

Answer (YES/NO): YES